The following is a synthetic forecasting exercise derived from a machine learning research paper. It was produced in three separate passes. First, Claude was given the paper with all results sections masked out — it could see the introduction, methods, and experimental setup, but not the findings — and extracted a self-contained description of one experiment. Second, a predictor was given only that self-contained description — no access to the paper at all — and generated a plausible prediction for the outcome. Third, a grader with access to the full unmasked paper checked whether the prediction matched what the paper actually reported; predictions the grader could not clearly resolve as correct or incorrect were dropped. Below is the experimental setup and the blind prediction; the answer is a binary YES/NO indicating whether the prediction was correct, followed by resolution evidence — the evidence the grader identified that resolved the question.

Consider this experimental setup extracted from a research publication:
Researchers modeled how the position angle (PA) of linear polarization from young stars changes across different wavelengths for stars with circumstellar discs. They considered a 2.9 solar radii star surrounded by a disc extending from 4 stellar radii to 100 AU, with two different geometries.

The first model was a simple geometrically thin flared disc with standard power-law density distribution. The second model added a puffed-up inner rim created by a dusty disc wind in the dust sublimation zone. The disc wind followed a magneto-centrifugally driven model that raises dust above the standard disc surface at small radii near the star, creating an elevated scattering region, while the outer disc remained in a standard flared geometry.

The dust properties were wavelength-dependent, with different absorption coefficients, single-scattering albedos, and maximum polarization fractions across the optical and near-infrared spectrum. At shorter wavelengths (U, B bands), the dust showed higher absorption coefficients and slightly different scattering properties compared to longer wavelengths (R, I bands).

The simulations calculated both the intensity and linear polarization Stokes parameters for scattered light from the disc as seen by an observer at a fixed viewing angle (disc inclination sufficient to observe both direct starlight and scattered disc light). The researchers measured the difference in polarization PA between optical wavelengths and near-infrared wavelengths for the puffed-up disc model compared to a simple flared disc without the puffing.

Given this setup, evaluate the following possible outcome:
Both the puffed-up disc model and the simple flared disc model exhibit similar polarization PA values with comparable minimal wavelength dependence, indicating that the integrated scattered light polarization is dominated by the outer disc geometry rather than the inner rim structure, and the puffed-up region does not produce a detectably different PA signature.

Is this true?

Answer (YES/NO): NO